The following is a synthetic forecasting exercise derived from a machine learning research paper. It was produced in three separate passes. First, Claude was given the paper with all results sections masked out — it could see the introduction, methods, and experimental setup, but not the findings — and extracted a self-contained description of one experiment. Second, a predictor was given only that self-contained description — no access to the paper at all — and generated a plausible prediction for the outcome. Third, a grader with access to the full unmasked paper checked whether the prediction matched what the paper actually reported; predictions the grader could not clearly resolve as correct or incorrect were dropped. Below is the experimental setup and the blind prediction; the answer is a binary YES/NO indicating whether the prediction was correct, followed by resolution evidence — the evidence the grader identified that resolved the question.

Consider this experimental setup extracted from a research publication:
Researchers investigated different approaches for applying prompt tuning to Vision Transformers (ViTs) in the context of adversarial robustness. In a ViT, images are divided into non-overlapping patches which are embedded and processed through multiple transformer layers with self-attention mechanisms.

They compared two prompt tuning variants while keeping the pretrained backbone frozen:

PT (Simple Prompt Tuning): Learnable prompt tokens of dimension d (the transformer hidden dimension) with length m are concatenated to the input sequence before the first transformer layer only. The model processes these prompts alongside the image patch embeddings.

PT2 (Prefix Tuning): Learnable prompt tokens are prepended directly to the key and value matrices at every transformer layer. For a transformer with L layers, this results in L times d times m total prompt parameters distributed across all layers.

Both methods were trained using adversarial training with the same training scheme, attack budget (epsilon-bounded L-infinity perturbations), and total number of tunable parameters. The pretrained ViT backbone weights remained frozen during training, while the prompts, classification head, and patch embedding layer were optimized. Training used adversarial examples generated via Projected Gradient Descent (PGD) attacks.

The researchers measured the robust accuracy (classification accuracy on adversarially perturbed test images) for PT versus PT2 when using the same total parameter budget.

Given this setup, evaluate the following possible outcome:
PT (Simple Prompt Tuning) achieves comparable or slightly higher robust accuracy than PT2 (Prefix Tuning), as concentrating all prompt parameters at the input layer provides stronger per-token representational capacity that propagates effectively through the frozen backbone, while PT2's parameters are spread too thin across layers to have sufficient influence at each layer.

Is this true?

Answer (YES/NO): NO